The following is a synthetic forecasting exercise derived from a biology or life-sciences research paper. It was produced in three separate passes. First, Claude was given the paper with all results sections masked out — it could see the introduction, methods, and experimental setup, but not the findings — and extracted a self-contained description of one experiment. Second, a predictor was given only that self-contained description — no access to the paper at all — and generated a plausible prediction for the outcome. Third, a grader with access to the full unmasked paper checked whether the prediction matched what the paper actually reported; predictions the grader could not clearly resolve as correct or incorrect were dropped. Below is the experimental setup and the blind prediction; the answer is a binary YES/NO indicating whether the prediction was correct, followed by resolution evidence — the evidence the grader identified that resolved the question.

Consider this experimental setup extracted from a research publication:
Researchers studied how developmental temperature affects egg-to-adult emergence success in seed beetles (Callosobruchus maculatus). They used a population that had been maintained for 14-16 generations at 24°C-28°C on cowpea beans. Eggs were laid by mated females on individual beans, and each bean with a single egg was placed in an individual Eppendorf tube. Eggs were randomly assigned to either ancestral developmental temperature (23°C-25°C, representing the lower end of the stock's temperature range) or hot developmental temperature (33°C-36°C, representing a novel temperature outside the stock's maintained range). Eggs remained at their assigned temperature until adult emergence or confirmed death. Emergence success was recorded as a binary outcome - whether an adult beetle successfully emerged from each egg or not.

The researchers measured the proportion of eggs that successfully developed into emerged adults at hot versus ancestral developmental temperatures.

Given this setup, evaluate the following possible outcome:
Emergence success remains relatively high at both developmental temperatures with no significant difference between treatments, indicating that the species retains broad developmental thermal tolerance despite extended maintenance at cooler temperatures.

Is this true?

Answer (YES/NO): NO